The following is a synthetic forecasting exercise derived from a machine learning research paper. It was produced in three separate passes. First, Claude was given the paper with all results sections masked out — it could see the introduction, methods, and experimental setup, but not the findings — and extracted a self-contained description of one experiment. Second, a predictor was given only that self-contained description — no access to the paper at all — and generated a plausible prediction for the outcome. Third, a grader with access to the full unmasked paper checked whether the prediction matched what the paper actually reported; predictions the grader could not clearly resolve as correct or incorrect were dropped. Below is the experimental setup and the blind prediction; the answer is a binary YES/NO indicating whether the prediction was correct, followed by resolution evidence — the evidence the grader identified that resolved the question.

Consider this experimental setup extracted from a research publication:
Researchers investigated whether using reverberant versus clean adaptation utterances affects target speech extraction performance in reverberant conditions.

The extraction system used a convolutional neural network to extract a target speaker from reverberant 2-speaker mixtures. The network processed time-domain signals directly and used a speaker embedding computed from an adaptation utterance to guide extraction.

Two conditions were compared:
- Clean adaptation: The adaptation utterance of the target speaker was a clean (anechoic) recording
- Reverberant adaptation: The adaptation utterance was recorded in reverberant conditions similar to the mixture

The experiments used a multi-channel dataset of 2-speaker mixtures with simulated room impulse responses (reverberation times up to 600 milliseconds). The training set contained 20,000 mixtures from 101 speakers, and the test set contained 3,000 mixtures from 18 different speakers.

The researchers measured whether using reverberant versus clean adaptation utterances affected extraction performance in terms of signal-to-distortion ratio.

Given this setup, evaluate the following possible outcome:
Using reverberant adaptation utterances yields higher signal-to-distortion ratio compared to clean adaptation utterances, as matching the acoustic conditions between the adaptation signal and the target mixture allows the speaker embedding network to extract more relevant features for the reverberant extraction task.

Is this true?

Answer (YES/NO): NO